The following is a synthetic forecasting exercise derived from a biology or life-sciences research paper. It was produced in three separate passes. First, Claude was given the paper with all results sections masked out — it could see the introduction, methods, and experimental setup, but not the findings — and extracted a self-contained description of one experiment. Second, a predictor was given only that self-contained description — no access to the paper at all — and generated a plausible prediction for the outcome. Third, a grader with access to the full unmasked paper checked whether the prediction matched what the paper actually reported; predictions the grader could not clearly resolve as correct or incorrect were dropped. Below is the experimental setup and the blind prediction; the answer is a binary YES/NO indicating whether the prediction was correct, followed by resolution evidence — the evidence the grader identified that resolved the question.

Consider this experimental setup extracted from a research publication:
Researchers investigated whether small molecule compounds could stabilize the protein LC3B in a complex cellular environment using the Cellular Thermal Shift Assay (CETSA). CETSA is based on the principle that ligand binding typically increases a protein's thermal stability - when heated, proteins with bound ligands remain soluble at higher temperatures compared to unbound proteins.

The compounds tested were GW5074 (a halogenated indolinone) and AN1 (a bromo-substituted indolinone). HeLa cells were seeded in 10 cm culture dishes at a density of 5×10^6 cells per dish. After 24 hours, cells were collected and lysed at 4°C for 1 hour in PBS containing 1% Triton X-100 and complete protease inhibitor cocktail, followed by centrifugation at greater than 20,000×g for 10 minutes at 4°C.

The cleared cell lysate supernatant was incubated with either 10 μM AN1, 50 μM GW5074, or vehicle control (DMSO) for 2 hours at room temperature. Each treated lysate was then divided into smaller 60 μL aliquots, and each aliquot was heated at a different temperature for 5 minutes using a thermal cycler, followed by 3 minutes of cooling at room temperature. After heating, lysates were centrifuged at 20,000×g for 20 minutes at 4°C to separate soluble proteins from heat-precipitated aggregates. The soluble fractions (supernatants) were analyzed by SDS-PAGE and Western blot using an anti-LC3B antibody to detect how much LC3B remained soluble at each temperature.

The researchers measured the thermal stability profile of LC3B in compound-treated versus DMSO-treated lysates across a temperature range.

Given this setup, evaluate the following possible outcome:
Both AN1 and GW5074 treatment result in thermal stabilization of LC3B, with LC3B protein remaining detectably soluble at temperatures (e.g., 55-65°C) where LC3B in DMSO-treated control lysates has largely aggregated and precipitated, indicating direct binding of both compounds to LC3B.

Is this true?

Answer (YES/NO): YES